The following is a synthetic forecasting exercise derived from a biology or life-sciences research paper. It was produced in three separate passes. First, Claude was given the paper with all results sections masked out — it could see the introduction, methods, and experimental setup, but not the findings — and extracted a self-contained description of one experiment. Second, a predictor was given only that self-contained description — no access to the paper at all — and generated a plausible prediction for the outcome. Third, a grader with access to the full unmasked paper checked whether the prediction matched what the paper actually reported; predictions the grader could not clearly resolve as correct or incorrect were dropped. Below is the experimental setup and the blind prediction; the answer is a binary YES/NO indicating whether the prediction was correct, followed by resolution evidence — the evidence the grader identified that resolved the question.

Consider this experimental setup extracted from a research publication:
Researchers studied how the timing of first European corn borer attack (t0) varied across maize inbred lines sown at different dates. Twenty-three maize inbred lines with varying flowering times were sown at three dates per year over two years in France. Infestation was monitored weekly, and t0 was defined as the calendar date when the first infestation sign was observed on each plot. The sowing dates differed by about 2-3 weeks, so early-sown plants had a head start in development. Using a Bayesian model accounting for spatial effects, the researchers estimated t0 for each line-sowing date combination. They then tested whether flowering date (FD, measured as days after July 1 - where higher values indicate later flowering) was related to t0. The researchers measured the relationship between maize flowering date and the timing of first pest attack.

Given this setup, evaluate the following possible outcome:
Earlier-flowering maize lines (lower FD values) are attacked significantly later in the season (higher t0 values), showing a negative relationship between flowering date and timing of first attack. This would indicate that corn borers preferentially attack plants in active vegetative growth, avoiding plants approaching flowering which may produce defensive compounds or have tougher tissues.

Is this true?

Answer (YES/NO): YES